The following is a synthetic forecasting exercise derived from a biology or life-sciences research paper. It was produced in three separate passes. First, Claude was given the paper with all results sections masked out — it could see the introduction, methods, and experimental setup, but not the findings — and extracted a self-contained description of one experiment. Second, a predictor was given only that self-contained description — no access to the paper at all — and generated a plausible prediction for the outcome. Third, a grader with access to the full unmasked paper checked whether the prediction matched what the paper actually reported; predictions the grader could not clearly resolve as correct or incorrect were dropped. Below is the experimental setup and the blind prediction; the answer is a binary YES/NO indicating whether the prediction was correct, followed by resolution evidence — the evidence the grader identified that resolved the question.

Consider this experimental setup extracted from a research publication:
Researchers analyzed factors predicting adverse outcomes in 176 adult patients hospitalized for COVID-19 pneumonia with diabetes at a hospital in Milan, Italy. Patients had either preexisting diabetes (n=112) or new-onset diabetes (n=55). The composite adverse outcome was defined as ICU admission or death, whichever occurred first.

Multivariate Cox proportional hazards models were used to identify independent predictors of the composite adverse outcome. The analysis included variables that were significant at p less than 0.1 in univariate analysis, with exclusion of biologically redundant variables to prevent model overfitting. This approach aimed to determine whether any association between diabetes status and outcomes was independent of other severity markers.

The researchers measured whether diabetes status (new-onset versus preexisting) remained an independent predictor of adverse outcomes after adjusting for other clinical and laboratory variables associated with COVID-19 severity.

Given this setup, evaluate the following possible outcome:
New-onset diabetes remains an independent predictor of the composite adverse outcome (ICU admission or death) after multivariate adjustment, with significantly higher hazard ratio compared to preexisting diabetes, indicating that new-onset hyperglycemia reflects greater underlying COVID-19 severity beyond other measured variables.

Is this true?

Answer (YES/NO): NO